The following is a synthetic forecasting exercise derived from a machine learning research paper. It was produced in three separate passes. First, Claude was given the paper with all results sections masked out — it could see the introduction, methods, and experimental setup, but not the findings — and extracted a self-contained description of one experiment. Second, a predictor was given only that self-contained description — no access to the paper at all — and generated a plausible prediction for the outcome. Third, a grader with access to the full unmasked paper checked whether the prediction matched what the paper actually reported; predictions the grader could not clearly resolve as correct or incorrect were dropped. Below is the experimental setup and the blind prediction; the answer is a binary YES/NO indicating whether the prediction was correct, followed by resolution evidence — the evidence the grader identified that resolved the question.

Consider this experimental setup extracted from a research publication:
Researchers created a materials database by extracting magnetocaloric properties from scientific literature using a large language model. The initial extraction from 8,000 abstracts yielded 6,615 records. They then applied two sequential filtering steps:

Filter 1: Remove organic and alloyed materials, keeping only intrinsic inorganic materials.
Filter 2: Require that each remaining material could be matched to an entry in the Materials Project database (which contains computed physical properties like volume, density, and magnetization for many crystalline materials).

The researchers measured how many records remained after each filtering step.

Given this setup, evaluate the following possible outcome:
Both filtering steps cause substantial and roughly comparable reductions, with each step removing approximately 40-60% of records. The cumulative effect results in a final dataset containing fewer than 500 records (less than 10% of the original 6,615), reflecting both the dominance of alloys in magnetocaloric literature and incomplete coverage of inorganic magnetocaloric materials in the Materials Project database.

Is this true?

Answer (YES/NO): NO